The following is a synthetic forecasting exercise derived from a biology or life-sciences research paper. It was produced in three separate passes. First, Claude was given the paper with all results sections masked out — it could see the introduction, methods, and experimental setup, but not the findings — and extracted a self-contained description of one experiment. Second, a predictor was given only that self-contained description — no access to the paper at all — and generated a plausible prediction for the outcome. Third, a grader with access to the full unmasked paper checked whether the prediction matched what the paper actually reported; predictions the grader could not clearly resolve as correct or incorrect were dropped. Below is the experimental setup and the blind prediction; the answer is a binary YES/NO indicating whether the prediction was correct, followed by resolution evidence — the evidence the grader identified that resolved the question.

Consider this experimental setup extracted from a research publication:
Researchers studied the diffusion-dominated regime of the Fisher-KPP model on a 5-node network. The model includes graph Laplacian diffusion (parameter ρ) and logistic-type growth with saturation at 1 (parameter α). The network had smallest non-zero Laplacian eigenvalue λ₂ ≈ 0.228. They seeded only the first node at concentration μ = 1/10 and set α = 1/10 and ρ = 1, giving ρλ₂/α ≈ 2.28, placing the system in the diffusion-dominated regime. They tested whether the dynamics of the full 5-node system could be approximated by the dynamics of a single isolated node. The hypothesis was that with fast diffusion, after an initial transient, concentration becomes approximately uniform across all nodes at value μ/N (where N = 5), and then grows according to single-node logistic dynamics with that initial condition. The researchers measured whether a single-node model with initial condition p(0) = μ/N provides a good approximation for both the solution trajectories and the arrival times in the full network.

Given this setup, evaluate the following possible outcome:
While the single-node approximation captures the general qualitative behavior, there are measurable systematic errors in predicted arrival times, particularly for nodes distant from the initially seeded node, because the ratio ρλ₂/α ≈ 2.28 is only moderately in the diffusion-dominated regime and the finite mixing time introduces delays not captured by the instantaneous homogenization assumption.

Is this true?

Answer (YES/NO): NO